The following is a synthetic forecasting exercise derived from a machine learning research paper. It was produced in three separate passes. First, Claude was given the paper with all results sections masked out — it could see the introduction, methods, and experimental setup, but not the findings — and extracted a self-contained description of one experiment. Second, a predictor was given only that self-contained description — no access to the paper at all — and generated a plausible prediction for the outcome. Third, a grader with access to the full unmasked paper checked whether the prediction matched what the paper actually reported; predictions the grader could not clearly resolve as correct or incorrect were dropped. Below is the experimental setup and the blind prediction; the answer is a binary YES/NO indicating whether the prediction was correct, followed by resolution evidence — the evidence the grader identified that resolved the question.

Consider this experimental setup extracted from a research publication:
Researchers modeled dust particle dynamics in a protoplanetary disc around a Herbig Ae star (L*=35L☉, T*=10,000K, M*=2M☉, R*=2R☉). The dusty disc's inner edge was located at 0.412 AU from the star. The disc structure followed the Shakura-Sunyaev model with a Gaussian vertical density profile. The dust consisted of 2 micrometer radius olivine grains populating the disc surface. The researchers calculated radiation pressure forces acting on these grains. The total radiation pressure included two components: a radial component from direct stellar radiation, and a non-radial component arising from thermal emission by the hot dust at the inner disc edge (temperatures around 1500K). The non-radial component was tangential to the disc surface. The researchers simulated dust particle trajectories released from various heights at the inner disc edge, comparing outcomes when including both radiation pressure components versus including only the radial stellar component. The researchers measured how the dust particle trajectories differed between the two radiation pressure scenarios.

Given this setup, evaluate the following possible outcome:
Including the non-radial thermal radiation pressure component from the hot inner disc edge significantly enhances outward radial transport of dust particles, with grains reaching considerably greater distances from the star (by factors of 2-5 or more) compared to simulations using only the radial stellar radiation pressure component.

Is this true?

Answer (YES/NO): YES